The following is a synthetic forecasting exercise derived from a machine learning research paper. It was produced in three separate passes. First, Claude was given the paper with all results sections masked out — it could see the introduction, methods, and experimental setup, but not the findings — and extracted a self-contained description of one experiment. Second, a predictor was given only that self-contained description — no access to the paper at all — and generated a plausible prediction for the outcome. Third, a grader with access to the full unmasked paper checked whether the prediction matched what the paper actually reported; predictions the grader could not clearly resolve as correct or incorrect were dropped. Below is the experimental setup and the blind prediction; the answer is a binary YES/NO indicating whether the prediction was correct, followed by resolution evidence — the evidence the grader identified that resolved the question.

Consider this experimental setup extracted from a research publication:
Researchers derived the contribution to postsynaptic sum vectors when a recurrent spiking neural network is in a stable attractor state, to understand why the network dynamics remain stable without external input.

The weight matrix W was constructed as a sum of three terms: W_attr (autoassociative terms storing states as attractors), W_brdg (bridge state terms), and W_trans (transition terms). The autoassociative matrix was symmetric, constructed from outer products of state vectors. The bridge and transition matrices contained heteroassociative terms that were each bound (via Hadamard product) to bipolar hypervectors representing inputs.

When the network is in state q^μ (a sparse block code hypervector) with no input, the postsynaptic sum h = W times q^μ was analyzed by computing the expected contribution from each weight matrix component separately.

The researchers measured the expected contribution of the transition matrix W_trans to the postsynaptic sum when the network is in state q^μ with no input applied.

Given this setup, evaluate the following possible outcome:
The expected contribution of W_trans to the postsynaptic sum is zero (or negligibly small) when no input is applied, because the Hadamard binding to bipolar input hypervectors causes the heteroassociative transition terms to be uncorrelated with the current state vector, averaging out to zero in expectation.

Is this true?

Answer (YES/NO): YES